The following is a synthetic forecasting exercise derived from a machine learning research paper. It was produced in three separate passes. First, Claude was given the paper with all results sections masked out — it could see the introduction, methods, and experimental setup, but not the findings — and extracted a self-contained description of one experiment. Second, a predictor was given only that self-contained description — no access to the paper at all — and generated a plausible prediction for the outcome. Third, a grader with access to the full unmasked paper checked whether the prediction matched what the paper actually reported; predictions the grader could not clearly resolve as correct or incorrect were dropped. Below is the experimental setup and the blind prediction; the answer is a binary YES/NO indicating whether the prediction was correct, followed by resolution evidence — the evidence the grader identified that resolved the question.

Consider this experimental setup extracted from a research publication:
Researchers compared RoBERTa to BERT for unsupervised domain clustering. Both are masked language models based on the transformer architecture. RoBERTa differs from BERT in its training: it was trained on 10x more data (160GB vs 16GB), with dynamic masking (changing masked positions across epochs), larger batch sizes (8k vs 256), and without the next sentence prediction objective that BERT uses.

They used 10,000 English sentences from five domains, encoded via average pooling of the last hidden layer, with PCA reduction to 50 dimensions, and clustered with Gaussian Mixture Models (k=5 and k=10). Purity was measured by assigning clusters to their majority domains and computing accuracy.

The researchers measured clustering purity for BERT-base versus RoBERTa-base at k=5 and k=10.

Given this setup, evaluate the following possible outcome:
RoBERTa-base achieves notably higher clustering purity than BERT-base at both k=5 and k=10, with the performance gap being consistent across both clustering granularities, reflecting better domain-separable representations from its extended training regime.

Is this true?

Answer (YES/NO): NO